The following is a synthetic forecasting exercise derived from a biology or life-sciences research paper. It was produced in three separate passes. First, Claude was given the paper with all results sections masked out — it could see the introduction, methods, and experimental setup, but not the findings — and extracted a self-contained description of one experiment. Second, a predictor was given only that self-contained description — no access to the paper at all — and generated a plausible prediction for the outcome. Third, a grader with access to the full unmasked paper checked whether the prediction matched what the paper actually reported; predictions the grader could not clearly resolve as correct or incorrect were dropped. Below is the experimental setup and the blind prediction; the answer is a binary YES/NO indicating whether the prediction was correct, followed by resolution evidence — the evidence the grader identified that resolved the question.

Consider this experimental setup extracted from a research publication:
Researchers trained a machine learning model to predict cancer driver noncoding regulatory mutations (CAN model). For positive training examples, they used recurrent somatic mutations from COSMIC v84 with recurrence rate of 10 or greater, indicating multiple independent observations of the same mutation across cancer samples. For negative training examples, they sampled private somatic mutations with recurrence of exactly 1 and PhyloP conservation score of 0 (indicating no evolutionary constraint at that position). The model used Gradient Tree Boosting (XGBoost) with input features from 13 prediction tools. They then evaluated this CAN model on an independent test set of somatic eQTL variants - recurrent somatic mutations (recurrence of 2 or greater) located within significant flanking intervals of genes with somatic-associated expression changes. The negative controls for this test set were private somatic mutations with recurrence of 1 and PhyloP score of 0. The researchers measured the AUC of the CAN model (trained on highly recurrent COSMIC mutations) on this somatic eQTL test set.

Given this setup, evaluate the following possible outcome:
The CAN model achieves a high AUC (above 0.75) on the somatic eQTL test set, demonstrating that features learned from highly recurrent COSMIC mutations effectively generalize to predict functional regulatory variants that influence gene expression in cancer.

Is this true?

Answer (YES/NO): YES